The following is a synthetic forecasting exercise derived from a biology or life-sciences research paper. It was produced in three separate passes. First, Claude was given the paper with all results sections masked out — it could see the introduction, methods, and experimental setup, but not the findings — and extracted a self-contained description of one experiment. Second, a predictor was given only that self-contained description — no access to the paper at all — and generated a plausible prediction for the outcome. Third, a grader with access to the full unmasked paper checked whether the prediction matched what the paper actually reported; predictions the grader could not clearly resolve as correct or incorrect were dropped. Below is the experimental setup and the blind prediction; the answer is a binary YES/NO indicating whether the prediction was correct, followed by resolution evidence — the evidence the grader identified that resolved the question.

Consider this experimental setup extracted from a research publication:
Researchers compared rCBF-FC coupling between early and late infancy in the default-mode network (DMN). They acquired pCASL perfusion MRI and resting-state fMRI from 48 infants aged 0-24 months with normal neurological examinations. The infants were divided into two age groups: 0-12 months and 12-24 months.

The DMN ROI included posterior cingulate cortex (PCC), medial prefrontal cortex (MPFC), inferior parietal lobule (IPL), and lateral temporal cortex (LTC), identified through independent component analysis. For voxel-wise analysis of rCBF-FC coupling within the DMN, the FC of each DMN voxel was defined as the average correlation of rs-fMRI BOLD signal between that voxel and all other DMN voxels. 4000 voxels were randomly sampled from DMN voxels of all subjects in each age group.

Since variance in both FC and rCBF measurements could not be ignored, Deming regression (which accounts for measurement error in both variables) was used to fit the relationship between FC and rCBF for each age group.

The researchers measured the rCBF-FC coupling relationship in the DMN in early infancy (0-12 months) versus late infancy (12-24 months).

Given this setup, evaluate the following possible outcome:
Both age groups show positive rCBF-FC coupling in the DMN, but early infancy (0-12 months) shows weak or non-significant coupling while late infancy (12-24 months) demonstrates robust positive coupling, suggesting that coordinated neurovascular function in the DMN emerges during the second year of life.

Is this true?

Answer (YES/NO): NO